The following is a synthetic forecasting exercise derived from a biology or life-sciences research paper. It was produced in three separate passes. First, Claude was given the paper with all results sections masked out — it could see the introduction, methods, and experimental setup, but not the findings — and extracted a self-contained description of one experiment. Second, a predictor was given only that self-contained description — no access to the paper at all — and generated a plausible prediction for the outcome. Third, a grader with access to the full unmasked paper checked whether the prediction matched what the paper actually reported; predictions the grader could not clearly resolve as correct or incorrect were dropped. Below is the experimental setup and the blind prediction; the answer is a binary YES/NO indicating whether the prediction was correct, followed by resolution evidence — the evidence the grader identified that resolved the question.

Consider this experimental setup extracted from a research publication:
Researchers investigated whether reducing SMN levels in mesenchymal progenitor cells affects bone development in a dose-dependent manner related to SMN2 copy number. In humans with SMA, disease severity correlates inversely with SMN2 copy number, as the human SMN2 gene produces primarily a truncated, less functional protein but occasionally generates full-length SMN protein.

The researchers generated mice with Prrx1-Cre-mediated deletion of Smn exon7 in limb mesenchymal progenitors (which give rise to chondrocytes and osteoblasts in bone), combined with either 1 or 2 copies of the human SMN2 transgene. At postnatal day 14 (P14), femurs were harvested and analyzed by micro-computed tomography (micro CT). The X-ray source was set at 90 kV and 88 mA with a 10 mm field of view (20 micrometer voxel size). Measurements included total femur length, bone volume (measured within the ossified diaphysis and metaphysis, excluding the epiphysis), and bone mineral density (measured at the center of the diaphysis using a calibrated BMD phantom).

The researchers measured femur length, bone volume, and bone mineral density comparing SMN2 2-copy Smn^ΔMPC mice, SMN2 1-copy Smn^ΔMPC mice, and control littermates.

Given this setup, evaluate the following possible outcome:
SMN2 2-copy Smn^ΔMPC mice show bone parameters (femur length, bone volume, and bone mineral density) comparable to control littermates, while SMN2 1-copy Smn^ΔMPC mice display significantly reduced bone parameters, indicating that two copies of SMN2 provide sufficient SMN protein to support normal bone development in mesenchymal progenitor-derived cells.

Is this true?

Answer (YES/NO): NO